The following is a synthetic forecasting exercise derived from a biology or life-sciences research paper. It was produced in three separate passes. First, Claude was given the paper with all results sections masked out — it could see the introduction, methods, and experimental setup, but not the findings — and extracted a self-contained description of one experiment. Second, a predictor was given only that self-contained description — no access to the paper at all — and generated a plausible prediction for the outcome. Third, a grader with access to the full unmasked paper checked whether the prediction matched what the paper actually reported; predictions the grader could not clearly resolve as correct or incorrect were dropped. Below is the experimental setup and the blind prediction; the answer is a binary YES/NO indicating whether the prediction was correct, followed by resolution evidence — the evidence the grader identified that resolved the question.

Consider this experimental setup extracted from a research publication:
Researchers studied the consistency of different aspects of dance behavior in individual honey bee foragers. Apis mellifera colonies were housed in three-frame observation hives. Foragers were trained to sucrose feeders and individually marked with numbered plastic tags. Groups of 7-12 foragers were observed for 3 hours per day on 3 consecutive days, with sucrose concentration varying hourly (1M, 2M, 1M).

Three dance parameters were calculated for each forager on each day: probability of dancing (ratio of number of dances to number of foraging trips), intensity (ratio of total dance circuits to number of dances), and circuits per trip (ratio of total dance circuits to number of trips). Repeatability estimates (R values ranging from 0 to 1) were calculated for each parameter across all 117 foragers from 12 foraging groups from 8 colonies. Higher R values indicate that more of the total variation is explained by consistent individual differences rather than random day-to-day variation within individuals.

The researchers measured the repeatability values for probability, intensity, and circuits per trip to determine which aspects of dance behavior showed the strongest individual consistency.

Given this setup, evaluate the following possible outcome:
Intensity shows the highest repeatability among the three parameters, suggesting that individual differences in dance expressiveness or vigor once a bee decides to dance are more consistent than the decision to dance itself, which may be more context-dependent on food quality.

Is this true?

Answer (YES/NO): NO